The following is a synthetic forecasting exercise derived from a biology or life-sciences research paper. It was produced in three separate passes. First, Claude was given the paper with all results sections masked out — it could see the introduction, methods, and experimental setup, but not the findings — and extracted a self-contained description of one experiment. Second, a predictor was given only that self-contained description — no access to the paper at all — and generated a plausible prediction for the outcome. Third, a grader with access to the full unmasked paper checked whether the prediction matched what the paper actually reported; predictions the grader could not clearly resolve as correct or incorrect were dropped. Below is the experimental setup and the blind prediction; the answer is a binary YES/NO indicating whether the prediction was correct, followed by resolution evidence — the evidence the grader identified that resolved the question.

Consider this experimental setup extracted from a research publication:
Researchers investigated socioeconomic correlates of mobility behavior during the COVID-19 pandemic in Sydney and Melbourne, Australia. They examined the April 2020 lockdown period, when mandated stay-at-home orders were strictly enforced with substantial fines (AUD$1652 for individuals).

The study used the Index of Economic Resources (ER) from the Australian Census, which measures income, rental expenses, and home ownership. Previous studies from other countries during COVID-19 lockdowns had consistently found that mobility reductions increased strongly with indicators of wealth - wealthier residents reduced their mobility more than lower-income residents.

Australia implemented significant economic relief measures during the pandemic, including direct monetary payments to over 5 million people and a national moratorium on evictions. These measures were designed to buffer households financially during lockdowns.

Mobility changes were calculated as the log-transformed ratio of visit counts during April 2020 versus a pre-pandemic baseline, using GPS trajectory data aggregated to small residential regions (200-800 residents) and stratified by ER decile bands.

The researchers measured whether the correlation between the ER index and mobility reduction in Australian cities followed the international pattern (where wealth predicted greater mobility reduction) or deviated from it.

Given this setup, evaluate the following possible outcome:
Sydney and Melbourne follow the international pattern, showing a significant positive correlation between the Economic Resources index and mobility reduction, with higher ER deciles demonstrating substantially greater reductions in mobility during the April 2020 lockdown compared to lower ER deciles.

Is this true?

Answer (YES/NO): NO